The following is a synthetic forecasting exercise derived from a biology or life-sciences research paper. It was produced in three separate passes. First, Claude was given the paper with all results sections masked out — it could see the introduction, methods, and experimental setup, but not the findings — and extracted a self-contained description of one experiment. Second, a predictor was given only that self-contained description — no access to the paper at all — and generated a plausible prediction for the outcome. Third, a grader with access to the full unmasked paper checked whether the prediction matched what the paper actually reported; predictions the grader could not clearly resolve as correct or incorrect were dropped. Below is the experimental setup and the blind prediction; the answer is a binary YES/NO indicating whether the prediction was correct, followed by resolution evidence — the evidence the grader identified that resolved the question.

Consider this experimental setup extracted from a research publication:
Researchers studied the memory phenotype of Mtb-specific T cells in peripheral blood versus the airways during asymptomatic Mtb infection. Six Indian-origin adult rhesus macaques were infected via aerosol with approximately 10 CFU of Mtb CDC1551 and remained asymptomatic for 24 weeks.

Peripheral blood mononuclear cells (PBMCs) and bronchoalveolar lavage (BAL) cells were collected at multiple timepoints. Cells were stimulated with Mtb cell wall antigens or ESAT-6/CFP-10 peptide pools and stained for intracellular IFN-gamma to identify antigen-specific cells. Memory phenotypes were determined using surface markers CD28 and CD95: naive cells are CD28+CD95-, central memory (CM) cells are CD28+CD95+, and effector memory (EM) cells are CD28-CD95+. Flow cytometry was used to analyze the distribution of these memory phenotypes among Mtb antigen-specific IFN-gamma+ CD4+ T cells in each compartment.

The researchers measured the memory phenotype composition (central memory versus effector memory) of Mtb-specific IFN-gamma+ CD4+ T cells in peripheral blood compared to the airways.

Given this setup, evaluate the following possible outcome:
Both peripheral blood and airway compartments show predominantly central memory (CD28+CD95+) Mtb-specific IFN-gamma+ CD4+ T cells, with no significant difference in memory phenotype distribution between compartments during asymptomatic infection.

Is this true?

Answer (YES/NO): YES